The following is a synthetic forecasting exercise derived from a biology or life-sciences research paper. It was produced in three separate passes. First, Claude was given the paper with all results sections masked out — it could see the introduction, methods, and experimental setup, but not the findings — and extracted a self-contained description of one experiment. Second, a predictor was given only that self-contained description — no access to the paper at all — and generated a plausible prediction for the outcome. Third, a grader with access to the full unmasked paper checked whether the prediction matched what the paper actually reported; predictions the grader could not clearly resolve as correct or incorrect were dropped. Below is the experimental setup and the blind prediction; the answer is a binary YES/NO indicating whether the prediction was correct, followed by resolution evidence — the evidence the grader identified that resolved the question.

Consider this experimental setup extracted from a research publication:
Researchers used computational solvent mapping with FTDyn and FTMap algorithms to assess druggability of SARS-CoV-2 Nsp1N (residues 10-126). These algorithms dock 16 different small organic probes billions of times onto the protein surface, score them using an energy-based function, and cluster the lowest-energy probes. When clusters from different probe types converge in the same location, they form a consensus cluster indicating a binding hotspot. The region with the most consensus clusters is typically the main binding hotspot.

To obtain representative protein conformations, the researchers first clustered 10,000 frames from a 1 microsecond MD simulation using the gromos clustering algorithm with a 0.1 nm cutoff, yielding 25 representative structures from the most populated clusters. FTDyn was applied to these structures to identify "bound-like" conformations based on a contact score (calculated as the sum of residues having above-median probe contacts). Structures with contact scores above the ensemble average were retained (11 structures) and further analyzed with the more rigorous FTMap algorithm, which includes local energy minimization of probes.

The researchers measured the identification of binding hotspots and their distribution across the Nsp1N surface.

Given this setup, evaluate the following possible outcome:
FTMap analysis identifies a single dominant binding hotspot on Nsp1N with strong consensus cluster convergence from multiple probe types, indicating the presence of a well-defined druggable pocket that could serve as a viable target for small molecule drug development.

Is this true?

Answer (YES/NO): NO